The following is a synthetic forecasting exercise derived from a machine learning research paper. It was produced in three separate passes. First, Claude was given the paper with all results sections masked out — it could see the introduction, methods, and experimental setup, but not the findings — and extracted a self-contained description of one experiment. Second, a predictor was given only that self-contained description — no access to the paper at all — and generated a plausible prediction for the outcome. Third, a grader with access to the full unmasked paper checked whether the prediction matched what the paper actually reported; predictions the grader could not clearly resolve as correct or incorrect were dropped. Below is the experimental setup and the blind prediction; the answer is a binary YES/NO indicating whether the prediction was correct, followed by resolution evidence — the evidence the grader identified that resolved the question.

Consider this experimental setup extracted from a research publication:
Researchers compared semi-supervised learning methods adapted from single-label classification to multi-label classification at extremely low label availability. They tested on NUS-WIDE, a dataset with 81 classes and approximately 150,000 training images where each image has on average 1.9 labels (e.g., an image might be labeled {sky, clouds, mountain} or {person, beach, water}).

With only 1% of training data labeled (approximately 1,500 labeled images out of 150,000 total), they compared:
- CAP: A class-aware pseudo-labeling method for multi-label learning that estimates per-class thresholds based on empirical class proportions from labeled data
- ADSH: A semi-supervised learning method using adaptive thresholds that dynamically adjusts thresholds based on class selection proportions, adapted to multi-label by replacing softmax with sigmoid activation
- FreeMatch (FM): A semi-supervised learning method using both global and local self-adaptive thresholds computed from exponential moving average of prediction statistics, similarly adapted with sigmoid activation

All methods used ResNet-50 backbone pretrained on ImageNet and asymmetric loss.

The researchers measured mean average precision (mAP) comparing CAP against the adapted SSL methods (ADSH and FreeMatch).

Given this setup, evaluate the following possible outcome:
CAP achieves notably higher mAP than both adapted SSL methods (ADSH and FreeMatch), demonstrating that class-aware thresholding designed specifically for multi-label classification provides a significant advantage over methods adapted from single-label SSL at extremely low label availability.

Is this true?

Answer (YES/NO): NO